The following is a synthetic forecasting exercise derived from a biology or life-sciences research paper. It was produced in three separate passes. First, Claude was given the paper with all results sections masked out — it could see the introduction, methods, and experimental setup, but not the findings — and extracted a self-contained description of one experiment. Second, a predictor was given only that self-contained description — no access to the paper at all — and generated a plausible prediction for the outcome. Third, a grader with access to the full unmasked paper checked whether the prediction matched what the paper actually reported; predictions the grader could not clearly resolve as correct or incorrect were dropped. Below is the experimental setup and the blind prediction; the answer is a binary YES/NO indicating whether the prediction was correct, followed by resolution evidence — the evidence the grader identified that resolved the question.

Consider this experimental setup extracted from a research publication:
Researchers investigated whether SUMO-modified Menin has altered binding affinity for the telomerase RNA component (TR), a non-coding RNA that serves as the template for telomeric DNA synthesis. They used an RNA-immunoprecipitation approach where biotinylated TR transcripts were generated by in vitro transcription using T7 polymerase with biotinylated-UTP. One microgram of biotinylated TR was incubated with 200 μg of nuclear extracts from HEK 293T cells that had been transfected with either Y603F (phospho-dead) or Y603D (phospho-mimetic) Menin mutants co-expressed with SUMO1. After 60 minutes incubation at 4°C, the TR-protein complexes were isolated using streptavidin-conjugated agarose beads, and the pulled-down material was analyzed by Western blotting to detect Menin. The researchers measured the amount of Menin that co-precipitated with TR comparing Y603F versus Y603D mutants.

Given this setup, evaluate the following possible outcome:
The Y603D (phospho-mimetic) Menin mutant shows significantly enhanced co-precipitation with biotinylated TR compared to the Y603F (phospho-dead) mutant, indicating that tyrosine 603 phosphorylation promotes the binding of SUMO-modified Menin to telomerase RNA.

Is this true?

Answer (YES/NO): YES